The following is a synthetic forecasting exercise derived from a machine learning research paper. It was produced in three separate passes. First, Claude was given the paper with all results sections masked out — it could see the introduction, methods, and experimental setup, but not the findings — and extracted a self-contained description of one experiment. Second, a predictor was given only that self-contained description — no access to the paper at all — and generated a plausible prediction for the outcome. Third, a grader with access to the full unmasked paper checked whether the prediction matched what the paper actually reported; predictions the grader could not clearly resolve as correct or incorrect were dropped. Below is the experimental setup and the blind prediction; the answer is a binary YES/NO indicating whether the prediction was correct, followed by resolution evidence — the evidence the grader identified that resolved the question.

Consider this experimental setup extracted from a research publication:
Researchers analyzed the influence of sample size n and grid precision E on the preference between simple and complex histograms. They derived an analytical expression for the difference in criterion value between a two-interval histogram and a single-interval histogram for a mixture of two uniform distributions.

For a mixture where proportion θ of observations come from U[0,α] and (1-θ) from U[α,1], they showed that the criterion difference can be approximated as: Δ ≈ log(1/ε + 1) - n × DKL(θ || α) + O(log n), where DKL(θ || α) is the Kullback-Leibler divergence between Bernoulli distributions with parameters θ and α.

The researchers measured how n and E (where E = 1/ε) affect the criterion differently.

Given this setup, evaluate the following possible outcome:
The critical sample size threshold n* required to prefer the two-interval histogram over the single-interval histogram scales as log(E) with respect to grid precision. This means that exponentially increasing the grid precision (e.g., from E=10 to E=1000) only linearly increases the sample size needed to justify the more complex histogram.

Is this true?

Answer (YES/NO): YES